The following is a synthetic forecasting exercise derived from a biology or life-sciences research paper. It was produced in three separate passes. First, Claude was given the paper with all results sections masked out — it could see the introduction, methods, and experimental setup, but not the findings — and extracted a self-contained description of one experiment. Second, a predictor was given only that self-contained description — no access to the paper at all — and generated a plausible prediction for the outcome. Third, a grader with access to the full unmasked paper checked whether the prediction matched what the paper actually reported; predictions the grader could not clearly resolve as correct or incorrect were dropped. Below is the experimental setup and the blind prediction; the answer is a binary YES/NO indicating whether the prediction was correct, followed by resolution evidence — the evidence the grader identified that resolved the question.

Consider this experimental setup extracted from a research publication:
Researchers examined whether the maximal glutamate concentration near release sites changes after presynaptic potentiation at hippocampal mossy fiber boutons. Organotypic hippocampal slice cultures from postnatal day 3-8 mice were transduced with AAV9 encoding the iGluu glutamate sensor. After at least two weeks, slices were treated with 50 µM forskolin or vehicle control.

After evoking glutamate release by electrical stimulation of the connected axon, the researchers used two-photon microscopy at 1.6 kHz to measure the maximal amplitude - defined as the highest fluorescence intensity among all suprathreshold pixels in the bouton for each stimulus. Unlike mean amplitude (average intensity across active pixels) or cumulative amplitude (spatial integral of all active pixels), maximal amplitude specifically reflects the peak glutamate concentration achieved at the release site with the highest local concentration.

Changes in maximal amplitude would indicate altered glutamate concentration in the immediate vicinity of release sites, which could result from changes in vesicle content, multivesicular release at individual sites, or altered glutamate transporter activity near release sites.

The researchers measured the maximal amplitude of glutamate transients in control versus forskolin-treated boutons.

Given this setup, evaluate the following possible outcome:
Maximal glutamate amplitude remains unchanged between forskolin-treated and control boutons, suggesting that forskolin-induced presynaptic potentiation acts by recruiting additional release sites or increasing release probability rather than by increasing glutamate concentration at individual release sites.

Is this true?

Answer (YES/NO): YES